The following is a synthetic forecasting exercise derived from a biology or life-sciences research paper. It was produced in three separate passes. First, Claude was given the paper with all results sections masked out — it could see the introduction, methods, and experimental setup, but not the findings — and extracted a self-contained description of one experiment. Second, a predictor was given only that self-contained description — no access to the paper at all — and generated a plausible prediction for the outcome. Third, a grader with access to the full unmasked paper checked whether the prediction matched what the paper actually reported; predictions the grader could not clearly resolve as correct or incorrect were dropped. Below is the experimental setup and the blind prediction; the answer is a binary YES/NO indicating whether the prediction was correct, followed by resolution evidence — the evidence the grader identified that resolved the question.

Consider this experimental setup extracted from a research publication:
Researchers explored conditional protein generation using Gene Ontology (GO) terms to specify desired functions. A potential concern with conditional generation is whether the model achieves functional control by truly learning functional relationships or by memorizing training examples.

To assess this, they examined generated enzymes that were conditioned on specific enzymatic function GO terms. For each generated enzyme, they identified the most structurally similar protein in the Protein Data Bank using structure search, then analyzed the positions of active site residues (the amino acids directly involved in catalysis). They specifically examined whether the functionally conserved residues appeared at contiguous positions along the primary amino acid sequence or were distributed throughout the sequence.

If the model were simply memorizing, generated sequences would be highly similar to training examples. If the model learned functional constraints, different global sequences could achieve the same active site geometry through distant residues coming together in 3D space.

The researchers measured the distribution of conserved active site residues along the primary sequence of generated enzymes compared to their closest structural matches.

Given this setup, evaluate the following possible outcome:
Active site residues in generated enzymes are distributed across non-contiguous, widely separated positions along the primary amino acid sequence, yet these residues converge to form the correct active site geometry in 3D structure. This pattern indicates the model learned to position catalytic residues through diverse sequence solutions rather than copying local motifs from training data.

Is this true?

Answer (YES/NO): YES